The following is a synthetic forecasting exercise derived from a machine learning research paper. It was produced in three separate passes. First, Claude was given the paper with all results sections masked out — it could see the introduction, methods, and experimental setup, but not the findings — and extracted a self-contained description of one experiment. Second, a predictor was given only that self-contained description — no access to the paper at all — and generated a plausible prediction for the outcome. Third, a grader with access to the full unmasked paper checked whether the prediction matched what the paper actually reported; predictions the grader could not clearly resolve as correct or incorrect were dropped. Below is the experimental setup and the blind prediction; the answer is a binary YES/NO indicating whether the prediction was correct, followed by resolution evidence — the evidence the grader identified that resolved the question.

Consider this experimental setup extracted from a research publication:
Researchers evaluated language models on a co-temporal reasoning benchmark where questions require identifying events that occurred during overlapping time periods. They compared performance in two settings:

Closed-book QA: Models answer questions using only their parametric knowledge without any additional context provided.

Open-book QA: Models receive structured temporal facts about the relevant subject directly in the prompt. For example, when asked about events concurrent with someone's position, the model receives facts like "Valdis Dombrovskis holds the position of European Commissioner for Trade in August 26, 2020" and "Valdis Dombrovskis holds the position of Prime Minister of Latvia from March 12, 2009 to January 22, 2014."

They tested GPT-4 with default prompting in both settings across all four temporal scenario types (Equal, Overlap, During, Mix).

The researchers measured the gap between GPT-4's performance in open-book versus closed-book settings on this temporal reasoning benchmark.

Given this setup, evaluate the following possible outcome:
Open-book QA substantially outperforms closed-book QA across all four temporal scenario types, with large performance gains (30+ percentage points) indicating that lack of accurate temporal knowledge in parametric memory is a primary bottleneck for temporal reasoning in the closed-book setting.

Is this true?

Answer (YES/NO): YES